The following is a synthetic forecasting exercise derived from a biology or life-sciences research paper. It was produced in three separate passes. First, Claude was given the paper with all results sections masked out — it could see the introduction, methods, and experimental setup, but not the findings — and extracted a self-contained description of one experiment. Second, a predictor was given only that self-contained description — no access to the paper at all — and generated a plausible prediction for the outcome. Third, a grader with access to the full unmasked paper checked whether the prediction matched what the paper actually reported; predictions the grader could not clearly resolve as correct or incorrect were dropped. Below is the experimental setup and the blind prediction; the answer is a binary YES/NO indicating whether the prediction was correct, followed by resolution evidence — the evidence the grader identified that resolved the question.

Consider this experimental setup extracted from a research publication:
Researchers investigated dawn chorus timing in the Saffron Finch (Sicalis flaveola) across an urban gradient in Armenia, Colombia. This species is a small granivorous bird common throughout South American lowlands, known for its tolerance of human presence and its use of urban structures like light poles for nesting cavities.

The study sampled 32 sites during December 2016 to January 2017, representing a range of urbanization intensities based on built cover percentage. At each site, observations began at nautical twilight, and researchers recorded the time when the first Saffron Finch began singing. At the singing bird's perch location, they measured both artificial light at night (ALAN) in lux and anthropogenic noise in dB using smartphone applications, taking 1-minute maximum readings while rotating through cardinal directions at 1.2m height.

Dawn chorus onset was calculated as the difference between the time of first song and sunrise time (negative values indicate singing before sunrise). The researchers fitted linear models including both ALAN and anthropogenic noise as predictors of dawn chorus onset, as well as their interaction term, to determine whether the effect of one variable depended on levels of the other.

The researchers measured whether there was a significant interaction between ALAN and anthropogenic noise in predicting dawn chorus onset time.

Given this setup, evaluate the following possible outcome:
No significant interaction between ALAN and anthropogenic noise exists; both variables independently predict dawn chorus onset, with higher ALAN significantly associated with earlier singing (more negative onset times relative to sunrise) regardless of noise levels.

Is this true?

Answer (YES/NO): NO